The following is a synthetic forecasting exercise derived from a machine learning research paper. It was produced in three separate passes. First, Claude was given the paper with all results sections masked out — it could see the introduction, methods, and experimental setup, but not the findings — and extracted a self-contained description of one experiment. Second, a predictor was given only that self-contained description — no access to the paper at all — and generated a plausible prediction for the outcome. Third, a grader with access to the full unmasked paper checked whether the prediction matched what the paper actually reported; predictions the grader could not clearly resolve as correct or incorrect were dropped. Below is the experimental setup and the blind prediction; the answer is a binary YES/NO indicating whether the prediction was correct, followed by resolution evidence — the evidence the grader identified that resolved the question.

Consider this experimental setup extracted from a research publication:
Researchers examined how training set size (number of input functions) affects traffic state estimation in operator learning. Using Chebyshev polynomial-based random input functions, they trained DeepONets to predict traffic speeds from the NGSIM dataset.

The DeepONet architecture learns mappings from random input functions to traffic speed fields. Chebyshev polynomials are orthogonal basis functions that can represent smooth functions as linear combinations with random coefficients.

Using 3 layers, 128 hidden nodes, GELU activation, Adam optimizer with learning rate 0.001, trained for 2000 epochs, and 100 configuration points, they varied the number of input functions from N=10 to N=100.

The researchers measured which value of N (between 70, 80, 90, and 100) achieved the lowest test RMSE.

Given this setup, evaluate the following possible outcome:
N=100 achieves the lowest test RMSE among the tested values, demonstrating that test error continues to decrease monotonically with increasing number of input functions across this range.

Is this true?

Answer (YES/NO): NO